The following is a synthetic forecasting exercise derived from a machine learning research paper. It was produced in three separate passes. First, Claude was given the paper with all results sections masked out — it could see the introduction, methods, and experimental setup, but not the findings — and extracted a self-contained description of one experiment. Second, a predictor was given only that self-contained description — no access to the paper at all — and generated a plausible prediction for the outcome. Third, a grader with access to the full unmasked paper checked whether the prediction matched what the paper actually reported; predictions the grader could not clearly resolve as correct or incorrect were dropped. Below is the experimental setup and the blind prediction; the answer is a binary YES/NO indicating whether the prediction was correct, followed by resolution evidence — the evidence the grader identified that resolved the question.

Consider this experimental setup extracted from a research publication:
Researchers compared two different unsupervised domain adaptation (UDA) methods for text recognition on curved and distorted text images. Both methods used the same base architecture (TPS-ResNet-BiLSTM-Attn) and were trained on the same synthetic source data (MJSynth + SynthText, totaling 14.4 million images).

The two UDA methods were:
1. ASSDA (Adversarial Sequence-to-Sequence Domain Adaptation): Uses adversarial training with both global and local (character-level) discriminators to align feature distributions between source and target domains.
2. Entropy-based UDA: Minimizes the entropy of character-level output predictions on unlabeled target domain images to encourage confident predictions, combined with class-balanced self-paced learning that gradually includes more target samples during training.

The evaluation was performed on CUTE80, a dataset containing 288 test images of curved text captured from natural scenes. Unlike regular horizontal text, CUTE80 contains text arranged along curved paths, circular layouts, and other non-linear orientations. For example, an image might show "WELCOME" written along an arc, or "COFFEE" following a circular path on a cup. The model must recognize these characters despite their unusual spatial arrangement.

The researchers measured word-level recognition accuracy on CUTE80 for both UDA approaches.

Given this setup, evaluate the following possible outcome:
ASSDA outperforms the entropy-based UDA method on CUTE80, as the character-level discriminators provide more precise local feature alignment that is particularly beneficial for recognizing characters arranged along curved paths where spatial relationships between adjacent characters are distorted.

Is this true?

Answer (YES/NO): YES